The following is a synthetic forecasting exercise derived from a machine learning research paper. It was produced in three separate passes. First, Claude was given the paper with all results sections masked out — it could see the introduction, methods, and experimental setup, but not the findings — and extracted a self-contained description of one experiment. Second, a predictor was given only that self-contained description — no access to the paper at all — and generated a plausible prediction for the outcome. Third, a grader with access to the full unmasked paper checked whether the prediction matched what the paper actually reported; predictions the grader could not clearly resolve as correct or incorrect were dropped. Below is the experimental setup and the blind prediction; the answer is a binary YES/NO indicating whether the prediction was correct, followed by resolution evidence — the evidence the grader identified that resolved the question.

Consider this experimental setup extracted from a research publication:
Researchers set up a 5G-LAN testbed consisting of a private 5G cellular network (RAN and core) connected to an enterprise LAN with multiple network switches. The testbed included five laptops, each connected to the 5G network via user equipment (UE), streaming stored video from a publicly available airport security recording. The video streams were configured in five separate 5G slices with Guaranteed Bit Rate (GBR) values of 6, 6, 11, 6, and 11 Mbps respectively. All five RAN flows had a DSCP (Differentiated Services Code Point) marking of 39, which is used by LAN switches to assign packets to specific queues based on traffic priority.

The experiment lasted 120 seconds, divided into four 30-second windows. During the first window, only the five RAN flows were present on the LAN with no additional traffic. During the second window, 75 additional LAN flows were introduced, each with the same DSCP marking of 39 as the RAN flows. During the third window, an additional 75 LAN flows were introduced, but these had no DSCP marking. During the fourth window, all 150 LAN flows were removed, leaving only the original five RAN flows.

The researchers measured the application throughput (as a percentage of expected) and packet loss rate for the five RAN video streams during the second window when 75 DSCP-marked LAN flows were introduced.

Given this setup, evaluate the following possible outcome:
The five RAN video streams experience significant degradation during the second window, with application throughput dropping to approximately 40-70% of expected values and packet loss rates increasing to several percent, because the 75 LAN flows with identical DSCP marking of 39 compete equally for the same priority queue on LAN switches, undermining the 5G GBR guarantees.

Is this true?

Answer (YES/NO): NO